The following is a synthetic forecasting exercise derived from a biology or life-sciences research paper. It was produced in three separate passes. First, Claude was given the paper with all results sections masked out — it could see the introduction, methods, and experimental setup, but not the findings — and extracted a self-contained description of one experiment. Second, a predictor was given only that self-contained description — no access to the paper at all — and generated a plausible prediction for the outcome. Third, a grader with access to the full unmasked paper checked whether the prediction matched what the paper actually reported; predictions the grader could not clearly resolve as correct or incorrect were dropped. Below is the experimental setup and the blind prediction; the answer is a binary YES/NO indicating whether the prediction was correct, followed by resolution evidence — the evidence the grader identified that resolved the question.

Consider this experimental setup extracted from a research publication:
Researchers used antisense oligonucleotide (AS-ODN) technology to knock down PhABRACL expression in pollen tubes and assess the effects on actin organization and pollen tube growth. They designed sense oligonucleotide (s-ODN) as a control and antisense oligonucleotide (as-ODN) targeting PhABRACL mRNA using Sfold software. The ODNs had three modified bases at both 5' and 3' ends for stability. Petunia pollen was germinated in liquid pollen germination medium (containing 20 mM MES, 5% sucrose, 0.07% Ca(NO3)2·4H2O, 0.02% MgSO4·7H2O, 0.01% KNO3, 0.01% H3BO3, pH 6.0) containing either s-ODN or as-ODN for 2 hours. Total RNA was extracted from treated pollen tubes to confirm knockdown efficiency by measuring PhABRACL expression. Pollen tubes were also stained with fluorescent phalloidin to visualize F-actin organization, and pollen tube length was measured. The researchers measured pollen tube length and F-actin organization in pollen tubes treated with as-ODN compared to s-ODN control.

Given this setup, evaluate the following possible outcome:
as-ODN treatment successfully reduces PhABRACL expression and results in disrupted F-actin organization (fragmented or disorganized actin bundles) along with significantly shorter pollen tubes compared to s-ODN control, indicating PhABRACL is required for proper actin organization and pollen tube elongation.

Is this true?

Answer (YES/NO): YES